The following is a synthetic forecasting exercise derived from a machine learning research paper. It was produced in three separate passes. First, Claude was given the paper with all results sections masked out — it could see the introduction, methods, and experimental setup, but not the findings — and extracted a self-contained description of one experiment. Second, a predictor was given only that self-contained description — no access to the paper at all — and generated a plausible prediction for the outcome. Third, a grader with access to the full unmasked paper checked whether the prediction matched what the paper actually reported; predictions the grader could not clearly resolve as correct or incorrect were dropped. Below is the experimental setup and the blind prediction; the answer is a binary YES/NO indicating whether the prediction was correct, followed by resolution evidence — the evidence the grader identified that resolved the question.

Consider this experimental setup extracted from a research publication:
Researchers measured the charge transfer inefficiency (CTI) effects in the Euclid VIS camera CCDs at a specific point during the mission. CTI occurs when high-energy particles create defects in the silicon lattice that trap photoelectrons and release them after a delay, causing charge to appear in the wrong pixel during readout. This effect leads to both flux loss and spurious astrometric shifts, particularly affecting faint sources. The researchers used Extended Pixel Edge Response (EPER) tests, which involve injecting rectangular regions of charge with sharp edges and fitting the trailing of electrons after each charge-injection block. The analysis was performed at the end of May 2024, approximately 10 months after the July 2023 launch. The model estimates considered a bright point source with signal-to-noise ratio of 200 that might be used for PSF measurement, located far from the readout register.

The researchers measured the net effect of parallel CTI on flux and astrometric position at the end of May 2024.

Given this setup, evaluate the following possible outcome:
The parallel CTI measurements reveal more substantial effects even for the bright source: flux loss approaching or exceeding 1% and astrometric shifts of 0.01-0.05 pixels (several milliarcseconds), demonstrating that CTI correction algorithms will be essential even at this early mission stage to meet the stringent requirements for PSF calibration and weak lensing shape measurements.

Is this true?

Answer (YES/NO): NO